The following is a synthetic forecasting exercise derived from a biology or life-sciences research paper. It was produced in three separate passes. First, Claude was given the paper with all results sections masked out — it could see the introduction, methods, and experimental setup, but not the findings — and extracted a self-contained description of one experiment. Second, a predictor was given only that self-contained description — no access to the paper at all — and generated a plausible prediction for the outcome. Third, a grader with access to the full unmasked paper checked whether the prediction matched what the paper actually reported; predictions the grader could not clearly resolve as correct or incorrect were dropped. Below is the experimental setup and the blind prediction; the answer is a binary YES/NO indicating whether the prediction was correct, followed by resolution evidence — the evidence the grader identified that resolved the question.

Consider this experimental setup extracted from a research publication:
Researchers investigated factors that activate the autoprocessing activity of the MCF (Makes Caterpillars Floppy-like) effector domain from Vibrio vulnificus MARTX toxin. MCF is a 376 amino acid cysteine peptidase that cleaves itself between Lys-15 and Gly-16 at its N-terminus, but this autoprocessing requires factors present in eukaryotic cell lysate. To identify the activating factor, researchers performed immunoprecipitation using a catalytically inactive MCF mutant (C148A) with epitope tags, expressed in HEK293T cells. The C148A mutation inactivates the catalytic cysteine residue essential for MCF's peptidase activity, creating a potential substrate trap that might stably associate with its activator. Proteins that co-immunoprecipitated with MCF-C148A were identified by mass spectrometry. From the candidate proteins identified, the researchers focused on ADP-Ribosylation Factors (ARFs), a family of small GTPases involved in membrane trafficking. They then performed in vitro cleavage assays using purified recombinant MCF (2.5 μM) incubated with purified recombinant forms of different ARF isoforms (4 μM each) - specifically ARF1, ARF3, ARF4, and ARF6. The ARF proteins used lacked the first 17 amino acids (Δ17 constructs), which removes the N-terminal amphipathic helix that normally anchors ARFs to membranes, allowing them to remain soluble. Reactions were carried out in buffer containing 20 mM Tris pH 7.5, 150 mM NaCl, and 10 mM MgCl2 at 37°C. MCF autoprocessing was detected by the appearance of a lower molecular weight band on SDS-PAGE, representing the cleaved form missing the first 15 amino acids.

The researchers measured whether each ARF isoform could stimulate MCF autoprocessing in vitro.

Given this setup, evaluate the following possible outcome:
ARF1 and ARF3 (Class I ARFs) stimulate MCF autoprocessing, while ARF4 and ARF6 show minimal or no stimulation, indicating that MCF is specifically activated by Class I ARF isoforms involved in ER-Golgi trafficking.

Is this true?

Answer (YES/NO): NO